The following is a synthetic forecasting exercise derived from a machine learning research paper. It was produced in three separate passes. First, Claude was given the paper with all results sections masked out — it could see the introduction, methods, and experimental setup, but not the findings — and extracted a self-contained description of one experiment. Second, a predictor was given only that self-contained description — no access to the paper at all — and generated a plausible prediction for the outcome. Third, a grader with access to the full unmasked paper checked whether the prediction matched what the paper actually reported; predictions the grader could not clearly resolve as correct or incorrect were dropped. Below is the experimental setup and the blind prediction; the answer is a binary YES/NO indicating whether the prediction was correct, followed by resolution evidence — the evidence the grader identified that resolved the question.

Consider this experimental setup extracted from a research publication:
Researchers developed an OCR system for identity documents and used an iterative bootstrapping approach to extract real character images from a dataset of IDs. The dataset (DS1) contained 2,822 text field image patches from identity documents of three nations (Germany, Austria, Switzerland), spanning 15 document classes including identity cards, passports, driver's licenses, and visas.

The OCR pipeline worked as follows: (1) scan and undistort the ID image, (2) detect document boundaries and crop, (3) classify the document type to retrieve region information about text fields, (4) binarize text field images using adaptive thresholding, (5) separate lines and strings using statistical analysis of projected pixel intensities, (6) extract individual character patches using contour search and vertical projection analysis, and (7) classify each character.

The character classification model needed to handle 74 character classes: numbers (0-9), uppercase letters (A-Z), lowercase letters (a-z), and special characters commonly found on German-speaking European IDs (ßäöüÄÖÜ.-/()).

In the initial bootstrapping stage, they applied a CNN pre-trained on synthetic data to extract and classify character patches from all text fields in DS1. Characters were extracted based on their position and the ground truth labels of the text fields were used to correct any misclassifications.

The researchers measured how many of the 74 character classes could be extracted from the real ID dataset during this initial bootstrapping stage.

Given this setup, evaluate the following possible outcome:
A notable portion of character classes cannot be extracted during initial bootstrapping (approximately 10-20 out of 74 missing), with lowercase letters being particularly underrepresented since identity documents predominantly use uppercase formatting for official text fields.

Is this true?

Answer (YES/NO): NO